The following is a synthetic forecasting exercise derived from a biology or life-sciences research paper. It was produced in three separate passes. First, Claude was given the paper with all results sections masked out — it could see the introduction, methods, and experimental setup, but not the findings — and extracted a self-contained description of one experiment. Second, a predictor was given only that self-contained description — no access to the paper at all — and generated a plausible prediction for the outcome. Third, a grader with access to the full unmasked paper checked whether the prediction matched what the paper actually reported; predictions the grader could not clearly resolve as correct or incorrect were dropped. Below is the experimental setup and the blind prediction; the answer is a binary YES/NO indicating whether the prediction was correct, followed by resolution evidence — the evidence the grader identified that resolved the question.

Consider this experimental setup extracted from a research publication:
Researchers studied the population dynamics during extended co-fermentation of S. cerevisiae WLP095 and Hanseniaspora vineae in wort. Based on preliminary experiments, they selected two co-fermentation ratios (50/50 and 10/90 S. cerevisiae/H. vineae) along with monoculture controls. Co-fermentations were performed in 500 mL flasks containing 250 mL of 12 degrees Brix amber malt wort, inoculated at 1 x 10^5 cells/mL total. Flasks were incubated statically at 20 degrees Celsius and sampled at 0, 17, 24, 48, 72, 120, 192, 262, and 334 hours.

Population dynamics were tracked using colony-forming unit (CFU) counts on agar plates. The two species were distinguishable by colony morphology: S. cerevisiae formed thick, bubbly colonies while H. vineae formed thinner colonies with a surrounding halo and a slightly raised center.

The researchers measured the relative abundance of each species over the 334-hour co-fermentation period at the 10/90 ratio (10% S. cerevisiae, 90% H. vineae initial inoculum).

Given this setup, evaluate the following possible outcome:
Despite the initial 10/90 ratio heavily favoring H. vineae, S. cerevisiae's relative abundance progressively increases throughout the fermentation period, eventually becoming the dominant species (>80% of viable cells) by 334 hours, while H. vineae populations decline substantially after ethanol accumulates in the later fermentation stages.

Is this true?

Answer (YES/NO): NO